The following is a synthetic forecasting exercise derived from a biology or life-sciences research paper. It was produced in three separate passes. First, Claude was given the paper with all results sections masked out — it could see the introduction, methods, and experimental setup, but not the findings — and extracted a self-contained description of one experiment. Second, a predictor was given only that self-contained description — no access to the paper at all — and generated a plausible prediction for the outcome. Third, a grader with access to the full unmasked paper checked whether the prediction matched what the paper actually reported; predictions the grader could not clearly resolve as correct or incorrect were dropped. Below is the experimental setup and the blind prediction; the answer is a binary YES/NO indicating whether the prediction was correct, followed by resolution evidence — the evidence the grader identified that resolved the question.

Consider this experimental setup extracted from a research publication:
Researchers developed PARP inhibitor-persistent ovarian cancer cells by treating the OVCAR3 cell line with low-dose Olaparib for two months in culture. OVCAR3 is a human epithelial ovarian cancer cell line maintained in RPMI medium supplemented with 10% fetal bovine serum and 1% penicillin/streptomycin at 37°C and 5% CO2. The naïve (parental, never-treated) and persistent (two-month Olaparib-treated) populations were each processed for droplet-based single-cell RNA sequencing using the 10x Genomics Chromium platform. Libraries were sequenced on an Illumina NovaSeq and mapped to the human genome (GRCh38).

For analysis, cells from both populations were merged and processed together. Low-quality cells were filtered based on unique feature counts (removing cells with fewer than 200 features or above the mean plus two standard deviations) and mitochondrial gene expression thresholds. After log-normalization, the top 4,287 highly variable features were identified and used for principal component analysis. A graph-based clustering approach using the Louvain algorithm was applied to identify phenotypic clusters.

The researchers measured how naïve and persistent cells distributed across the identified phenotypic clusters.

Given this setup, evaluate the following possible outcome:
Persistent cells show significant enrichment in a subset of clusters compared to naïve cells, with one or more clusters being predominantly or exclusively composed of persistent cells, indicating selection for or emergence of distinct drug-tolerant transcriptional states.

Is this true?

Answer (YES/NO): YES